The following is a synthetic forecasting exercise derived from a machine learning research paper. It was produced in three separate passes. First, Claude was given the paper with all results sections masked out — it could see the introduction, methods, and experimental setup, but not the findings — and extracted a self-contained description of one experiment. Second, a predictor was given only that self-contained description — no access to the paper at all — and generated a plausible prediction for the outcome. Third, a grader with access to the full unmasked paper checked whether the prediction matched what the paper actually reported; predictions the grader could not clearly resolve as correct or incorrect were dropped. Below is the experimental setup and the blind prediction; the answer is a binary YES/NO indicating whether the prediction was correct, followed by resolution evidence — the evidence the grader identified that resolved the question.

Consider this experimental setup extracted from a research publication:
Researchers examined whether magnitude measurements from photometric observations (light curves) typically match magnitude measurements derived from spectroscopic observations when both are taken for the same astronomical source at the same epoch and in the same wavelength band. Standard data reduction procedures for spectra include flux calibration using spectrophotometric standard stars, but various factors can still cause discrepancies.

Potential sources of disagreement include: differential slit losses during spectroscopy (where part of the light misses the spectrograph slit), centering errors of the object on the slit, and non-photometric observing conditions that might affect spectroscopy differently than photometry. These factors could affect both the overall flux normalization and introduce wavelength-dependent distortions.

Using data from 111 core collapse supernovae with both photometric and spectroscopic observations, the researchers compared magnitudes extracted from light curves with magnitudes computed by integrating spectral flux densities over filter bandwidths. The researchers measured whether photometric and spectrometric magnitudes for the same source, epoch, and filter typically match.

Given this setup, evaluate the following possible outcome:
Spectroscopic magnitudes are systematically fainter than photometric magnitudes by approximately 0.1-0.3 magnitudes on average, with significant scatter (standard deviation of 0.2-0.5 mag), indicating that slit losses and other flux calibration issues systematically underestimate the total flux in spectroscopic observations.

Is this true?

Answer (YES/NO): NO